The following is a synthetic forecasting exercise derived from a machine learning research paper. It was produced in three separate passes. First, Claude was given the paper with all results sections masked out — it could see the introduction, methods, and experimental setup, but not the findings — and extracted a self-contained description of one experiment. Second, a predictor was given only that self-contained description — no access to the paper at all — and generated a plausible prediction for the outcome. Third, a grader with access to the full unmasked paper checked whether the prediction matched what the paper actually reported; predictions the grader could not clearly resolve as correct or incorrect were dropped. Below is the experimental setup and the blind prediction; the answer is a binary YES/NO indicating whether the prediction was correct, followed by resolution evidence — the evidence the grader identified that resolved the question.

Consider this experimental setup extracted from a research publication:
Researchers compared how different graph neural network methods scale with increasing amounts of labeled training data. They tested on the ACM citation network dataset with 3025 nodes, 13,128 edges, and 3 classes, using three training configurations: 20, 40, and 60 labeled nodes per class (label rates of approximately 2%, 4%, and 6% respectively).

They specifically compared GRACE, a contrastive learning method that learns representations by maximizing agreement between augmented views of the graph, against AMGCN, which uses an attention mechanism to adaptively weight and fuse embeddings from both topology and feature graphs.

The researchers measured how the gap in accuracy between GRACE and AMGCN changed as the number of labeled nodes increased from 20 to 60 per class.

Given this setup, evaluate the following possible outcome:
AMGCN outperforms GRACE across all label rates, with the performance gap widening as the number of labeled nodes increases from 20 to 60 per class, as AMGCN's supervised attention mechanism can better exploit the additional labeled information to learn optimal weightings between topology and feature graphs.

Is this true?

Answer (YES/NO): NO